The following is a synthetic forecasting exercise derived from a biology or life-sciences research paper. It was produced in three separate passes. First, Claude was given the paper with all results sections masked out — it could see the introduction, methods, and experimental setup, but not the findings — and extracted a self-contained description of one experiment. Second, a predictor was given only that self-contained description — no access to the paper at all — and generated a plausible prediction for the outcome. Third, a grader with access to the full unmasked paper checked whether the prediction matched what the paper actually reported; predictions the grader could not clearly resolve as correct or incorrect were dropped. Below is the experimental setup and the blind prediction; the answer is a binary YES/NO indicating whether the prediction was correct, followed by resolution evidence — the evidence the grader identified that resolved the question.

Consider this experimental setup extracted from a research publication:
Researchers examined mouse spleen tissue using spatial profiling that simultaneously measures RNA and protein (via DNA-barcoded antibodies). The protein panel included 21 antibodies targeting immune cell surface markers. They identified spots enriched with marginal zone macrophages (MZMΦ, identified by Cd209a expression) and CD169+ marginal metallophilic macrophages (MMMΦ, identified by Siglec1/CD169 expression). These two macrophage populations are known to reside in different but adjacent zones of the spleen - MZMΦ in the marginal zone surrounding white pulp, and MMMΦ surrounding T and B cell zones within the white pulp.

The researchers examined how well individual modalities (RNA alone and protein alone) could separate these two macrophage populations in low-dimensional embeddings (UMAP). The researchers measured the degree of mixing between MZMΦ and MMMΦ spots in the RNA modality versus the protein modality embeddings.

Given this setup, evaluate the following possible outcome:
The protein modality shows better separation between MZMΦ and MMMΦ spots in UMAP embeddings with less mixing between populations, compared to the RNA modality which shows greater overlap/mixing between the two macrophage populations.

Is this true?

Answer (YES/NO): YES